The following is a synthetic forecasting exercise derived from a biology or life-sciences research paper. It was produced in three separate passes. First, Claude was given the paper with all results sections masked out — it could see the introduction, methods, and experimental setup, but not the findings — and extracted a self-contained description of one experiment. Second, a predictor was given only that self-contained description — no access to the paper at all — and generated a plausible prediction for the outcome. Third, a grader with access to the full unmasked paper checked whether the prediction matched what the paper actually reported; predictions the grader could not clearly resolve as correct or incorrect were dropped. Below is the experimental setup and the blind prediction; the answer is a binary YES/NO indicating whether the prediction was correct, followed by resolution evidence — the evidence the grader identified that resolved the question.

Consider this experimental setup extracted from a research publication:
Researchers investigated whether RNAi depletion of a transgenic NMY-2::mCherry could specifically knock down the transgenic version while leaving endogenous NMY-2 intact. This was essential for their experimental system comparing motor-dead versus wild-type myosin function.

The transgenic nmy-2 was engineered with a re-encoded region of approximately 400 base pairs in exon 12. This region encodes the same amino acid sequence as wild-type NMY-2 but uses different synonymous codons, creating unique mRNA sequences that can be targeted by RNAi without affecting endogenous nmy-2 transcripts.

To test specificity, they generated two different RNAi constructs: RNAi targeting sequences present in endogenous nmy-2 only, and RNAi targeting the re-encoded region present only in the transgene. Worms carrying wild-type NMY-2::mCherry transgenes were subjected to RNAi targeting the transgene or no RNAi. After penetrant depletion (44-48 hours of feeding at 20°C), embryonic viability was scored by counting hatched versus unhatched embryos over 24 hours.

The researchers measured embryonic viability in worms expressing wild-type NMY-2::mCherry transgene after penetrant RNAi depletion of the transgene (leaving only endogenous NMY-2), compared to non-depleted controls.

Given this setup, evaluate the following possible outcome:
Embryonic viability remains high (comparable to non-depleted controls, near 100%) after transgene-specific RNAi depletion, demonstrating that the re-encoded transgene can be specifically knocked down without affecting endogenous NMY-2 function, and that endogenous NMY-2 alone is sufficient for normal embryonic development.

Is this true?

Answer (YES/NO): YES